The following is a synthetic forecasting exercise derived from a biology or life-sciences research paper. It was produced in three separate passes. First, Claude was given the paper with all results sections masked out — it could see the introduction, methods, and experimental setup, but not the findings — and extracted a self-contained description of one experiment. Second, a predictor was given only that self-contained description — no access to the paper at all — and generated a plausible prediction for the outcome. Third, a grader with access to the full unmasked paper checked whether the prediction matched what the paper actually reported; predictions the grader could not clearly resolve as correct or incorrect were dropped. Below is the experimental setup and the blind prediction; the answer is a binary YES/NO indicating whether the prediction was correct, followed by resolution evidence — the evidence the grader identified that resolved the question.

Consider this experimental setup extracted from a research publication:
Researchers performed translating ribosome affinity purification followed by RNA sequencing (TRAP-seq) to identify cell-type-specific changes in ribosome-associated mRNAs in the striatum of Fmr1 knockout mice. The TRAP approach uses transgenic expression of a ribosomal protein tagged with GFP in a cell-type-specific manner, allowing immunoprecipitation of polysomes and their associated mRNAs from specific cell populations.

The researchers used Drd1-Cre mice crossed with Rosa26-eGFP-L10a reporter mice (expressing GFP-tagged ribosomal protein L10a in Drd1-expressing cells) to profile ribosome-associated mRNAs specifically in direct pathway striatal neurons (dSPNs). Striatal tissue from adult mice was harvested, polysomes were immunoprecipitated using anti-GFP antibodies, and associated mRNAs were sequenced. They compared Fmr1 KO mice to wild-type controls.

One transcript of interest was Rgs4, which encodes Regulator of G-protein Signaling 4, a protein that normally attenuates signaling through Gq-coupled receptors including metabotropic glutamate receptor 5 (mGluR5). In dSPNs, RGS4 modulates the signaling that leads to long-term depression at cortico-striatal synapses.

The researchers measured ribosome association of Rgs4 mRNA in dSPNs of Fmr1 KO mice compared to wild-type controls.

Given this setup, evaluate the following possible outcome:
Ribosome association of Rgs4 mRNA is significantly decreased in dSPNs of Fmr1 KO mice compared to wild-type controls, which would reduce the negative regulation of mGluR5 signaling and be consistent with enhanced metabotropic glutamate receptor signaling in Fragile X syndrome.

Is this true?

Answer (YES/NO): YES